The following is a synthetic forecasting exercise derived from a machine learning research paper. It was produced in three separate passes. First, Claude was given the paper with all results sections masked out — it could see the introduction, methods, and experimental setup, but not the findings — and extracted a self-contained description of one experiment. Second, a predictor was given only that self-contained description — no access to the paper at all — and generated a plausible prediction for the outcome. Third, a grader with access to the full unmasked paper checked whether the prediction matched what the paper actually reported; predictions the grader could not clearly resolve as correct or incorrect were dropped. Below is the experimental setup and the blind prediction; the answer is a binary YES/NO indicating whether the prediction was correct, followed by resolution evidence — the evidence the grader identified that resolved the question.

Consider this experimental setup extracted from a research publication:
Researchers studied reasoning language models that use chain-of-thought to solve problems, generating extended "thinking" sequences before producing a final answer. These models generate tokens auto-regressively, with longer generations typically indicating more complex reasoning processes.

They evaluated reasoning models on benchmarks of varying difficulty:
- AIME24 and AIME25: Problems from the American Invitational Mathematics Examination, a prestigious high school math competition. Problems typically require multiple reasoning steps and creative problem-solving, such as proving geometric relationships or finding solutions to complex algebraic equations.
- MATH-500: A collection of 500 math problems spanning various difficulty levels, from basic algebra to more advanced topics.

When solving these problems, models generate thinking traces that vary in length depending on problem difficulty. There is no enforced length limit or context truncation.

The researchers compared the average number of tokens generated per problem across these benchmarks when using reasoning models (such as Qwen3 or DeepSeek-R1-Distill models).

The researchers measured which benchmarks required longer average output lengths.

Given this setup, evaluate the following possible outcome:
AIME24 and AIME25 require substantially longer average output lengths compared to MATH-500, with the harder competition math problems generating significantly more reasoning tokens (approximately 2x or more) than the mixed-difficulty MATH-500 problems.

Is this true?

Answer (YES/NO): YES